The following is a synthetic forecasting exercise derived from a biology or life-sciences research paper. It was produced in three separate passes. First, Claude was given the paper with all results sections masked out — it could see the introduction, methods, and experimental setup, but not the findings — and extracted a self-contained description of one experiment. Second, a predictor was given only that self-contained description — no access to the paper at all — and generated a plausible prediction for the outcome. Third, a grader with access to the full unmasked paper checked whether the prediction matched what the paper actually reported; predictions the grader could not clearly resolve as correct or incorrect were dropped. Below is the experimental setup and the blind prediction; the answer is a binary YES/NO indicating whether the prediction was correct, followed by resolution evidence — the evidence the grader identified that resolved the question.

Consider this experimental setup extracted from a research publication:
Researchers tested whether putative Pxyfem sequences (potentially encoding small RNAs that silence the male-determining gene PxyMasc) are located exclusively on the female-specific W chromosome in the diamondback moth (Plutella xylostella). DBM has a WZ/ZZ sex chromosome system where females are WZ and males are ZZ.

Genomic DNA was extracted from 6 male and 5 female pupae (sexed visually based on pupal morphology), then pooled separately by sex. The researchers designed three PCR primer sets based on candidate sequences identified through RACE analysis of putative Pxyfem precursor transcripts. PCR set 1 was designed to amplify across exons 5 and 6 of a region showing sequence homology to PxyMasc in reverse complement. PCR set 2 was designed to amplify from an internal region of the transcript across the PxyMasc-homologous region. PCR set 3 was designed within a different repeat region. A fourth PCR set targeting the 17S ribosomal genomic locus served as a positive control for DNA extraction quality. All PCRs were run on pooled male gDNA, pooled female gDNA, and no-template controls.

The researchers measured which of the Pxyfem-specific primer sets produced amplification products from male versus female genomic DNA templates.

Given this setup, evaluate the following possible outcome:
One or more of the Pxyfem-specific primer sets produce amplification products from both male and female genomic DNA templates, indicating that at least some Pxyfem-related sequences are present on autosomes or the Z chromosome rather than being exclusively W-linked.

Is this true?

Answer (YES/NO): YES